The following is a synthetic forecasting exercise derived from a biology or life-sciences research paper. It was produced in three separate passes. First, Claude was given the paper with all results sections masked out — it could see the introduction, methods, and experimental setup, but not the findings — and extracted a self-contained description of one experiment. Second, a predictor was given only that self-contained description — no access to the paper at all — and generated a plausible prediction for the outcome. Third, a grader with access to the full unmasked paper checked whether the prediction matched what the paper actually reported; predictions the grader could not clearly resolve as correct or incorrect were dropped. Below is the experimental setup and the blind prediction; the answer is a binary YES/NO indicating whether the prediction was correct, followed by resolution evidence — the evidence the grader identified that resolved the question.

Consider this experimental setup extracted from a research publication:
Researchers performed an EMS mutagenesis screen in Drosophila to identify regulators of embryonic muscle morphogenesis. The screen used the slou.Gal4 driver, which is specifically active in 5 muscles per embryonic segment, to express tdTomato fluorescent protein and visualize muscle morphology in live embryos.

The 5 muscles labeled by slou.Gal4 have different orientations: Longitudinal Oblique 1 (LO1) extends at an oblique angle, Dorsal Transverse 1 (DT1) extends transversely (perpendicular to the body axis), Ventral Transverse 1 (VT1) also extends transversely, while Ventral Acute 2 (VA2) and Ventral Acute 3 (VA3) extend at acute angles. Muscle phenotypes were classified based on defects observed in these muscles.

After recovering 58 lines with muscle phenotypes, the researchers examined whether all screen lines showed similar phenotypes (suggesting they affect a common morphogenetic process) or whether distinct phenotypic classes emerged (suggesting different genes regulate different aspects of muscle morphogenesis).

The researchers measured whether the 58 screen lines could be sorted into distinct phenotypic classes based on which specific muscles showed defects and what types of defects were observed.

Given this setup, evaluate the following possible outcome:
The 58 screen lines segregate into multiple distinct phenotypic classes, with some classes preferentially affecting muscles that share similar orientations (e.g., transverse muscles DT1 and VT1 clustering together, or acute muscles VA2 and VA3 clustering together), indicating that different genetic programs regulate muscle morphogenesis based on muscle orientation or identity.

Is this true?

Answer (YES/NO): YES